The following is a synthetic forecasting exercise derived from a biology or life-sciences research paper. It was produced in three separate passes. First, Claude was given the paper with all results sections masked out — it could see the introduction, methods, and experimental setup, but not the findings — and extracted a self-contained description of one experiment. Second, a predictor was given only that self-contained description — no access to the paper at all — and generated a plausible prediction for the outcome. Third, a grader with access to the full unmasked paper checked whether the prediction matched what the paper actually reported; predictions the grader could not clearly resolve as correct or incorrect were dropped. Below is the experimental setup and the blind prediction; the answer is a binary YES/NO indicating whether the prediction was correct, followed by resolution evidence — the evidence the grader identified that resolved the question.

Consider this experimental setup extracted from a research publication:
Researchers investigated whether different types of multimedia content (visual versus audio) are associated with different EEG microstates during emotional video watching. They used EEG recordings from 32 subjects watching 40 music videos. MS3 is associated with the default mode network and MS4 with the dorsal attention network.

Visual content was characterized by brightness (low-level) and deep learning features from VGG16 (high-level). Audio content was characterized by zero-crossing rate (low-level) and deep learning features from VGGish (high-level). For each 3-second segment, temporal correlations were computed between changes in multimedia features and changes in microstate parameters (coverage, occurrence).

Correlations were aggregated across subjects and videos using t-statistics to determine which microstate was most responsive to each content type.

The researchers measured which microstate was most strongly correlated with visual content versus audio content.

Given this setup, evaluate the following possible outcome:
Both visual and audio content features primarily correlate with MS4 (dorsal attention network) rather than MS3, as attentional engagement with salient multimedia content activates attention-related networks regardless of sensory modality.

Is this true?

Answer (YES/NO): NO